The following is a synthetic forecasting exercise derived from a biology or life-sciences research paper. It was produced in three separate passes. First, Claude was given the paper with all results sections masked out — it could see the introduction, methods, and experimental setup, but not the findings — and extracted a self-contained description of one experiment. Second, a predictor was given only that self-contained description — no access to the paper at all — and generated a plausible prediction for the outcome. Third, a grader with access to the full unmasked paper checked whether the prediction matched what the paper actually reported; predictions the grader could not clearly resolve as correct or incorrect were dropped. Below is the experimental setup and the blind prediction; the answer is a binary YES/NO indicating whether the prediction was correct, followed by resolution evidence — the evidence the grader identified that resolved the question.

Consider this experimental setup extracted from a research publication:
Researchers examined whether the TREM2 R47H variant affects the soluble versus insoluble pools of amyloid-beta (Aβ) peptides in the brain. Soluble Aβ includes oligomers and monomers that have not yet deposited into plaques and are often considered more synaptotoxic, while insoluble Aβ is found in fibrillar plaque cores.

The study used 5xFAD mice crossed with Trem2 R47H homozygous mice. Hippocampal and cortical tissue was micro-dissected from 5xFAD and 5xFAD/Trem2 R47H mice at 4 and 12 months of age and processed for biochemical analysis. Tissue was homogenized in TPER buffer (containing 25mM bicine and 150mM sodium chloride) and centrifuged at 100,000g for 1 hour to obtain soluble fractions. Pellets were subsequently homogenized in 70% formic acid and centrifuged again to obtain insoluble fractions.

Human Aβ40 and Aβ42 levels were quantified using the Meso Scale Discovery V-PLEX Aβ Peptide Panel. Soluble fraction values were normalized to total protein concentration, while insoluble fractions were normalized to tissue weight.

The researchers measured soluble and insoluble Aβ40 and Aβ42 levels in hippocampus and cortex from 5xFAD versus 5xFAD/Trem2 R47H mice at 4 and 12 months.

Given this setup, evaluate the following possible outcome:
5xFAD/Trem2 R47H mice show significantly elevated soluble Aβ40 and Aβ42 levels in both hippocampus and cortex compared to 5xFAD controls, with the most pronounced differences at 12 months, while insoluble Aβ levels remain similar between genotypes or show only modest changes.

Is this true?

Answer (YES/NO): NO